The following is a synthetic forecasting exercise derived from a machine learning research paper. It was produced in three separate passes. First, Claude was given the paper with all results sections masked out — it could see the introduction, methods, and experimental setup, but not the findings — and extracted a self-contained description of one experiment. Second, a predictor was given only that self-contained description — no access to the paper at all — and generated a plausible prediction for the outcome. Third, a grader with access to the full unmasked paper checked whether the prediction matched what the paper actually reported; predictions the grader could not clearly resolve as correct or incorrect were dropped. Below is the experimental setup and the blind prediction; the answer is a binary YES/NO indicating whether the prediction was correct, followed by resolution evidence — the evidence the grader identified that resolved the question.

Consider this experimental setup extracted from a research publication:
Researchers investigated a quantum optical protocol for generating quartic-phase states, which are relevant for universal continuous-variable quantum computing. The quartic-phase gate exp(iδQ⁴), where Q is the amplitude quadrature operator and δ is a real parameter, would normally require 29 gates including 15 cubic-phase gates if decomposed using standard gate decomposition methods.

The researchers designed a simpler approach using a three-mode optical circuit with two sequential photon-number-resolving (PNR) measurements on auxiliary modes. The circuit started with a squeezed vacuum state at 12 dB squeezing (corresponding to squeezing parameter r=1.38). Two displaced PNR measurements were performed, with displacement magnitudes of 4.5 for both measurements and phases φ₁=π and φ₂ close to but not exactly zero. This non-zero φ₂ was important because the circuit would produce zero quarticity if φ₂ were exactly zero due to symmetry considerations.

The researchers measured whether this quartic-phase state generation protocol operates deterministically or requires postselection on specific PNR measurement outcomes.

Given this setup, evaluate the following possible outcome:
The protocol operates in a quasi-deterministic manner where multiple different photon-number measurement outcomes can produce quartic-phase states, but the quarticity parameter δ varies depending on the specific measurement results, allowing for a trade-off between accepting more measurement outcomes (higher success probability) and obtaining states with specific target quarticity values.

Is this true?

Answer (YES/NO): NO